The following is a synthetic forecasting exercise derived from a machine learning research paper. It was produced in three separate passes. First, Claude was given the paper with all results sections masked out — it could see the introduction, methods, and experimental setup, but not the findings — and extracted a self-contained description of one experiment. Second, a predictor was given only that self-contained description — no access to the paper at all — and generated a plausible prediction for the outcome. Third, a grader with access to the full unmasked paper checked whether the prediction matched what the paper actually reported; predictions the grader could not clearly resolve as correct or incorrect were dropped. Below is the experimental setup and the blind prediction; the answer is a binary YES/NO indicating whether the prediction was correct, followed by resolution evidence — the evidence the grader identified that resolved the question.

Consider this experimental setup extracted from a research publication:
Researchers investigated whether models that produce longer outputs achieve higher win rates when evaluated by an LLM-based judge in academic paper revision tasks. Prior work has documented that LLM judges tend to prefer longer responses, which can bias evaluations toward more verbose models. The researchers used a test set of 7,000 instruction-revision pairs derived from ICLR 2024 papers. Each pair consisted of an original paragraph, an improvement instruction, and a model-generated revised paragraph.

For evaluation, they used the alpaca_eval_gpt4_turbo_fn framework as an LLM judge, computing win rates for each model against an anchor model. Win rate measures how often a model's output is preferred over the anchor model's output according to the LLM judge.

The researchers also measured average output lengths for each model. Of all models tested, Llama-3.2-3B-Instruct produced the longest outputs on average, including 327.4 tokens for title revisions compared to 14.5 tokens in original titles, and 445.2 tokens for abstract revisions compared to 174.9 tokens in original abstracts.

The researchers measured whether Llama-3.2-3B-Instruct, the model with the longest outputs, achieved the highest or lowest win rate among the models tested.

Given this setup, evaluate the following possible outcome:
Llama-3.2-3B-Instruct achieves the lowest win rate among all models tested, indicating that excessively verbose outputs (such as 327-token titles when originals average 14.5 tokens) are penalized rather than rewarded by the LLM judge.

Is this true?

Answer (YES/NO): YES